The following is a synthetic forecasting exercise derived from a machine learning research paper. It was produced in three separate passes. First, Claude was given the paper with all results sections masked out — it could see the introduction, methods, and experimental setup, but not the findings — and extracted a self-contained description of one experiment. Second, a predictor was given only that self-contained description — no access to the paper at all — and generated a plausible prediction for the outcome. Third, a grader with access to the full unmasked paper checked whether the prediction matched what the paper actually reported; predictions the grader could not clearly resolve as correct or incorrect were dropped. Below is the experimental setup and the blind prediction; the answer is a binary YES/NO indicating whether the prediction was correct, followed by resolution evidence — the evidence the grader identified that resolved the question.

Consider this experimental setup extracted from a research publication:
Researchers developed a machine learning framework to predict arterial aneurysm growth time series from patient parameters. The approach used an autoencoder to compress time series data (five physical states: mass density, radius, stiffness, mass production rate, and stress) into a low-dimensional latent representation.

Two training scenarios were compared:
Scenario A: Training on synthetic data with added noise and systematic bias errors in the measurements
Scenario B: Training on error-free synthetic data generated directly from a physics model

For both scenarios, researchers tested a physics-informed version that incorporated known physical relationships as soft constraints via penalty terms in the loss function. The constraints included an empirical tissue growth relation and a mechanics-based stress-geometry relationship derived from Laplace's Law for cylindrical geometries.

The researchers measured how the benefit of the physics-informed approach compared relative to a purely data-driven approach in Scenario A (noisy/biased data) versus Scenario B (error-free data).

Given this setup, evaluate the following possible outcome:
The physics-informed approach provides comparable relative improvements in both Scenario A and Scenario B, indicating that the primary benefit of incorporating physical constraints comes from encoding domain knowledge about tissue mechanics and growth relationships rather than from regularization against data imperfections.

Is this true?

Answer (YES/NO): NO